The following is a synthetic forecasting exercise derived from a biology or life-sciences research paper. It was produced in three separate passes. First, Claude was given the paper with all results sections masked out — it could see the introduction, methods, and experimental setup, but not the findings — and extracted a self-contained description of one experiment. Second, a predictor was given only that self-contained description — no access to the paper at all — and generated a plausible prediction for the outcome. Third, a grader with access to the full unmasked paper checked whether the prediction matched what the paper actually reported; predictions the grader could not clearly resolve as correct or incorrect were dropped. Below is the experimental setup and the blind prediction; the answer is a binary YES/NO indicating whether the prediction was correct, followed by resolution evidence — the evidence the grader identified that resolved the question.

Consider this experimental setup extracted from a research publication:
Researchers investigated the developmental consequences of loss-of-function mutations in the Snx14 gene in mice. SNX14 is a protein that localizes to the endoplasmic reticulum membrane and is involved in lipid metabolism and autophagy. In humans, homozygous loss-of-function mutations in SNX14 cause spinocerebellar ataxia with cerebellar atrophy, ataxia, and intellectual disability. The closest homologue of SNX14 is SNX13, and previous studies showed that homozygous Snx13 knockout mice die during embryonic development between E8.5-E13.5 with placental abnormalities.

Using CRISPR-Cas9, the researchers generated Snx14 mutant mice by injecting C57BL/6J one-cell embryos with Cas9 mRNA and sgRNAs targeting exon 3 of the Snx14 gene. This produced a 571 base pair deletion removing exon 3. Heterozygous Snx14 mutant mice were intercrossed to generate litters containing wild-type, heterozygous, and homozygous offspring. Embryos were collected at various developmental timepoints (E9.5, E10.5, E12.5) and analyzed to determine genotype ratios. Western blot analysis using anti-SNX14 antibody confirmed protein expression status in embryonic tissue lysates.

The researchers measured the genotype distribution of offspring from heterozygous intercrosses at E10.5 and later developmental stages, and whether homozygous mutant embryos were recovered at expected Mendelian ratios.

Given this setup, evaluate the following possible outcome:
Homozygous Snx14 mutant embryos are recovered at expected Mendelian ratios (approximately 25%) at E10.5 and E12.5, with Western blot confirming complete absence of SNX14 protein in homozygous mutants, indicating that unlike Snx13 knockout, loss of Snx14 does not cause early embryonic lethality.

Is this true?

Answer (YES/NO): NO